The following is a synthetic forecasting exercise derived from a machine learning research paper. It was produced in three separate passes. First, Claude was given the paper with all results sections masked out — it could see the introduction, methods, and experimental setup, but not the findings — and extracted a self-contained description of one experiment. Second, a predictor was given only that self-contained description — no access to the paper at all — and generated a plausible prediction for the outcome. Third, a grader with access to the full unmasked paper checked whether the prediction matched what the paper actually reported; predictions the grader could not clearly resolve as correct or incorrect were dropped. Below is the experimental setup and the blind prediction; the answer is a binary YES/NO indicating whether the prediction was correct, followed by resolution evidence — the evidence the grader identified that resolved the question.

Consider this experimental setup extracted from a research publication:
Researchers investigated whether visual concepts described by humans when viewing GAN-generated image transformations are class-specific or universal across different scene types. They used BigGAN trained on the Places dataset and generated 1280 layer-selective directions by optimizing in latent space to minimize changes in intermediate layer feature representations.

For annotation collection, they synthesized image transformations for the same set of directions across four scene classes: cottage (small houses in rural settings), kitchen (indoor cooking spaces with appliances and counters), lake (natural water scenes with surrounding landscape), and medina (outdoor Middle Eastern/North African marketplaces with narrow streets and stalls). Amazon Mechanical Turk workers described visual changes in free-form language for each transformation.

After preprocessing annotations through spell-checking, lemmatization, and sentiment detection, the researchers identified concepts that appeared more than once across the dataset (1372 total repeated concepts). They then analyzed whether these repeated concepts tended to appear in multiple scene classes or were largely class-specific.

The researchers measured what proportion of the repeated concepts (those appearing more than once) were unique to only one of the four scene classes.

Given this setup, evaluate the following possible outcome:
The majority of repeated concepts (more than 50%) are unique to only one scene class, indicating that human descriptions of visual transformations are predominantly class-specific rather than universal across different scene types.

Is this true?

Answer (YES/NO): NO